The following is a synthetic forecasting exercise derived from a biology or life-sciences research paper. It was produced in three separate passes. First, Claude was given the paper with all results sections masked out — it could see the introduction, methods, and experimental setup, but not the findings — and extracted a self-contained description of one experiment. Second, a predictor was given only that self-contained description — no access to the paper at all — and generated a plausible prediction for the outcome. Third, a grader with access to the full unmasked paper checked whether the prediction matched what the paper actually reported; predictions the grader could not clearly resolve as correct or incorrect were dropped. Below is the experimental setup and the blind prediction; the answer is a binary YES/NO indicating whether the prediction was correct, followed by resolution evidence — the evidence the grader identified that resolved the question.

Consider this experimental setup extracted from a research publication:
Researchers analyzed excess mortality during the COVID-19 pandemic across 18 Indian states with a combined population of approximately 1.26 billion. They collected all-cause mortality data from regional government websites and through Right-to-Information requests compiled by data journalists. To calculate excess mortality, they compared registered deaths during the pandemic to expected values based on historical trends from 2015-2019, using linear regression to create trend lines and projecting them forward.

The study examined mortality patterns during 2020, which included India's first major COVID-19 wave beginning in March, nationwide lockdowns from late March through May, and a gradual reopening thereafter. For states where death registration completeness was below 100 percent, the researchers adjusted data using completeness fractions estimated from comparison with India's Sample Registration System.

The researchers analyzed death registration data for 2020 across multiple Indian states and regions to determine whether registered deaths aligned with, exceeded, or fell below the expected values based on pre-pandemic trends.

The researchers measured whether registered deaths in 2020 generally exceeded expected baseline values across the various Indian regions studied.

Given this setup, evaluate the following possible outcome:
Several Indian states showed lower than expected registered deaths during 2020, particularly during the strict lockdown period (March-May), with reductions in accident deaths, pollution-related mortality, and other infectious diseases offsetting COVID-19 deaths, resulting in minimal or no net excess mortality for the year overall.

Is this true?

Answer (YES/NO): NO